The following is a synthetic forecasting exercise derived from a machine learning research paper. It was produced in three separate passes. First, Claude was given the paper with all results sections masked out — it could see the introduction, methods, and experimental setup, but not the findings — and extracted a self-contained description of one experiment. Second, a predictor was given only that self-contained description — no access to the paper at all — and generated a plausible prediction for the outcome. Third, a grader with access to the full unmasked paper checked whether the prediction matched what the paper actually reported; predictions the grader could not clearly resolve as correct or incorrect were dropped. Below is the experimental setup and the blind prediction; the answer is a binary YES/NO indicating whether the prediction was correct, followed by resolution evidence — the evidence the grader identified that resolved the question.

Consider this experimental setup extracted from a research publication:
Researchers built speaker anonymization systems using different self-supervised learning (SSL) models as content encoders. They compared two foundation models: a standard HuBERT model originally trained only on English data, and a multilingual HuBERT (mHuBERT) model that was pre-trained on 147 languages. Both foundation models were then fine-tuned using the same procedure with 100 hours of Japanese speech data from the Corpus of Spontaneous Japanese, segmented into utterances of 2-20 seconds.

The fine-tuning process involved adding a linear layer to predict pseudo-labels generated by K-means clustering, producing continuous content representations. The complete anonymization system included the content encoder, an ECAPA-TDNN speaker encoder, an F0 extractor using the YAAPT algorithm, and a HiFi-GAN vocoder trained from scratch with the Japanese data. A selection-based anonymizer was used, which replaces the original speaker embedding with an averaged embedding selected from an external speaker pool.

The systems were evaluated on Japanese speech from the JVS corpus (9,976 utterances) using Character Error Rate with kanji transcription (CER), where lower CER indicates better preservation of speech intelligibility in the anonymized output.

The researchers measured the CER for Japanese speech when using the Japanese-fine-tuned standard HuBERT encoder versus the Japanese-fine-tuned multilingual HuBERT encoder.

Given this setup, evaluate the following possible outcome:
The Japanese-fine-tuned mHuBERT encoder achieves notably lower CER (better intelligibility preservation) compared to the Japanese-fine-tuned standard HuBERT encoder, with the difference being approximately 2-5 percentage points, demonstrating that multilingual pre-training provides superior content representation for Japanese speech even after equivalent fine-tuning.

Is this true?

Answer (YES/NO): NO